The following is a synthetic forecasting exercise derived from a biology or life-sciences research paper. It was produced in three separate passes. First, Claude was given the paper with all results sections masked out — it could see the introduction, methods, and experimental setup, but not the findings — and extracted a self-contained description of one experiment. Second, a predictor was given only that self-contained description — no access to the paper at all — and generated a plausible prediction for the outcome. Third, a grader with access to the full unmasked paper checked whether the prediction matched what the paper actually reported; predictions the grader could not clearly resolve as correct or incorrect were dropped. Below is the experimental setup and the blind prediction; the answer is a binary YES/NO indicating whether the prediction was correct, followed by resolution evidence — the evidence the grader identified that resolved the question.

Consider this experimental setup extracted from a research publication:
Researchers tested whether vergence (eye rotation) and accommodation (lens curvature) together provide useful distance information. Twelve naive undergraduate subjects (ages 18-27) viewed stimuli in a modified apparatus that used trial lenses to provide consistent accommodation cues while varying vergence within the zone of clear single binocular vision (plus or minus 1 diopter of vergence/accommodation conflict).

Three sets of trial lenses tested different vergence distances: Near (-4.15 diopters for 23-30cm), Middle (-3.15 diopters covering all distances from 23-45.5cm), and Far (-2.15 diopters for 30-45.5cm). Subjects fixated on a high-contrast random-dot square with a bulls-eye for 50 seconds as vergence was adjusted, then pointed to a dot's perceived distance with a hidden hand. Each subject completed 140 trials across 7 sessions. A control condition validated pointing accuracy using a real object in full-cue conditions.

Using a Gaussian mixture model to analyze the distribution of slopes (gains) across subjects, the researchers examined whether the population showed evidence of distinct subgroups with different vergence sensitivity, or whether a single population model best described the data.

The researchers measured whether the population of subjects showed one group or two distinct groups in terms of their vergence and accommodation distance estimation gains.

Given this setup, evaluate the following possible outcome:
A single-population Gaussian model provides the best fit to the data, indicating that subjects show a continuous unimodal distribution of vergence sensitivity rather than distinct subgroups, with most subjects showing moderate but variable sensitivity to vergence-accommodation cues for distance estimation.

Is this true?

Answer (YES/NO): NO